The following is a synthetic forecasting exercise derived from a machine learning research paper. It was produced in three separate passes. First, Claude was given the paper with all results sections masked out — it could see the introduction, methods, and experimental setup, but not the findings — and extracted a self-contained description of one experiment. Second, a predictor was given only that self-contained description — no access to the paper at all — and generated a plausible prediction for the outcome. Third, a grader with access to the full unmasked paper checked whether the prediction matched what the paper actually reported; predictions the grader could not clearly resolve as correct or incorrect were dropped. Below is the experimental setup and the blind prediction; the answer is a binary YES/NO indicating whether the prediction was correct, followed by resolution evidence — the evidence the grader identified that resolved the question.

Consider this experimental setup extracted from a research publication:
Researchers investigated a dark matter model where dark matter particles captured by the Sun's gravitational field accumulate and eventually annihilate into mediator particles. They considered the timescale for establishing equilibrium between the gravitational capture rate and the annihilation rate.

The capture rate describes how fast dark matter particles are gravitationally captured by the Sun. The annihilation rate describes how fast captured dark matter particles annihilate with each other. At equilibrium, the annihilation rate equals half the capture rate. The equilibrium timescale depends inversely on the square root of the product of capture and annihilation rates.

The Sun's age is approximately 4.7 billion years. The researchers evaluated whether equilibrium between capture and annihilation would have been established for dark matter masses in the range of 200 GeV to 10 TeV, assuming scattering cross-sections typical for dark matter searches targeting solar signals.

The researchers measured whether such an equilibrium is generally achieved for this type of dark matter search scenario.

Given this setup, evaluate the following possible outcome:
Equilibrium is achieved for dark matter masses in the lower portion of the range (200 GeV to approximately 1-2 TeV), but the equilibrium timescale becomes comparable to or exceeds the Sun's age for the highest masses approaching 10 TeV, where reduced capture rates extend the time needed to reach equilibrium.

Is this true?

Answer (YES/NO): NO